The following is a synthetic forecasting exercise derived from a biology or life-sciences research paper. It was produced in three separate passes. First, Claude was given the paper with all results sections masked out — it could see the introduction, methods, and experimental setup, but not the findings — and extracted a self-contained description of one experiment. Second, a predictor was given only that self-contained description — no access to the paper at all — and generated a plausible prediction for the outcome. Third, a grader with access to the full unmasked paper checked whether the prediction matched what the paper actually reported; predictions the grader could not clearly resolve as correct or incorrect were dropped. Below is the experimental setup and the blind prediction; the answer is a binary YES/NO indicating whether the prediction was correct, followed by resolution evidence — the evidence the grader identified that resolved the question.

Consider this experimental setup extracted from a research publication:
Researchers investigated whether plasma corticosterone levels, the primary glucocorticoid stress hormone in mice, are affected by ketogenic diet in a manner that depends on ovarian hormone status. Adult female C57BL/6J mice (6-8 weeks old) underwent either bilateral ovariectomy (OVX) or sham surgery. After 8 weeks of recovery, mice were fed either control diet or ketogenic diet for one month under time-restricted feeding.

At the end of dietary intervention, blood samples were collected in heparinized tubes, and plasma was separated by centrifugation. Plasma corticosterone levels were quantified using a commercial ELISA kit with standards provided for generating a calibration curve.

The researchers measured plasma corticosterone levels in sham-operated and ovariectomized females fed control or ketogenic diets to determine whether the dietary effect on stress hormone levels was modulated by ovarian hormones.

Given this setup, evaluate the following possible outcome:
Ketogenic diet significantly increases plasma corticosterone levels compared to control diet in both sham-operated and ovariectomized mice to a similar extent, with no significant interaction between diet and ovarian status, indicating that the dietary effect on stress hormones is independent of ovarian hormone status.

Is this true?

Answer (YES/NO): NO